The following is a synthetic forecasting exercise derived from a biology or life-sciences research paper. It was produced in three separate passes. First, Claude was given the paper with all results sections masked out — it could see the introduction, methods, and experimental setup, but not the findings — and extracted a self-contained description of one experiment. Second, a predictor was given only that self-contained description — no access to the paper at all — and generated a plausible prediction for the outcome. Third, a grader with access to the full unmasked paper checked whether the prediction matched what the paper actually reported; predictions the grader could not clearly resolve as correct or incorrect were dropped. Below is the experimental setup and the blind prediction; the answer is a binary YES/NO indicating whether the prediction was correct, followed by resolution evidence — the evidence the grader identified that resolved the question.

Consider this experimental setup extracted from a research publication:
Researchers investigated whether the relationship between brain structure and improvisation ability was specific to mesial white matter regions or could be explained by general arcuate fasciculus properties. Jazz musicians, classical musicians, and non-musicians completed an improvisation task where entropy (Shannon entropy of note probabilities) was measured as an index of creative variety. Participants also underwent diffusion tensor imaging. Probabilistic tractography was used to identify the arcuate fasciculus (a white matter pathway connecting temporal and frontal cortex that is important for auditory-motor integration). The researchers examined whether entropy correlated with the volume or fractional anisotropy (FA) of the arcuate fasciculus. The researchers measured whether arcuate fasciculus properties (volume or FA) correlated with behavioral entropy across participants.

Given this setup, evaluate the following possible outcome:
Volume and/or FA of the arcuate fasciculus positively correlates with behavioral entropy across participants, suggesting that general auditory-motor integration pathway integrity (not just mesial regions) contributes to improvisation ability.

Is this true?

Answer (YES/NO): NO